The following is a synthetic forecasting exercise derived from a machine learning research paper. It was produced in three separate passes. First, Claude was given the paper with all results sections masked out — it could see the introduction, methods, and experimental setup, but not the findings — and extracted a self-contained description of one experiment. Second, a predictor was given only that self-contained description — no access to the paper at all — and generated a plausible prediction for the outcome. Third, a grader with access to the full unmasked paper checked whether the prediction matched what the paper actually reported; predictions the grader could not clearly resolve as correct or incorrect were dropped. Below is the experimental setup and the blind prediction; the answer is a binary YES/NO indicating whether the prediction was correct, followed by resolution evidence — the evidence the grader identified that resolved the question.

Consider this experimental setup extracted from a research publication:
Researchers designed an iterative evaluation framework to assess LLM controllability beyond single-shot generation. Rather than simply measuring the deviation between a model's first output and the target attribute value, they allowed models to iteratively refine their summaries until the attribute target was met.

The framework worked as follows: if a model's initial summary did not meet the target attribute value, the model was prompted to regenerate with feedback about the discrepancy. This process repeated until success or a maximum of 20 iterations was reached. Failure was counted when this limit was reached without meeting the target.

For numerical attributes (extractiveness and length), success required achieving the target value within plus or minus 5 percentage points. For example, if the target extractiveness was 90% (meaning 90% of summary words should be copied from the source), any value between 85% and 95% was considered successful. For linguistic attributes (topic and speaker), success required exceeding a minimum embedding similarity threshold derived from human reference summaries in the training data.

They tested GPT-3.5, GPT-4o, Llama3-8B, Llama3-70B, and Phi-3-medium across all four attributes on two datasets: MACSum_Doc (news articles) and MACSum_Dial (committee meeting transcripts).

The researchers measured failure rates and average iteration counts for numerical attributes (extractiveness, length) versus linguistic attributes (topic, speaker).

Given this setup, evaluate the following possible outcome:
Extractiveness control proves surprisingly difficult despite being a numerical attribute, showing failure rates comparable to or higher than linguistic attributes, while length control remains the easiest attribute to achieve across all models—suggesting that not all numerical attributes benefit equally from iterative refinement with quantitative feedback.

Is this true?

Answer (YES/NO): NO